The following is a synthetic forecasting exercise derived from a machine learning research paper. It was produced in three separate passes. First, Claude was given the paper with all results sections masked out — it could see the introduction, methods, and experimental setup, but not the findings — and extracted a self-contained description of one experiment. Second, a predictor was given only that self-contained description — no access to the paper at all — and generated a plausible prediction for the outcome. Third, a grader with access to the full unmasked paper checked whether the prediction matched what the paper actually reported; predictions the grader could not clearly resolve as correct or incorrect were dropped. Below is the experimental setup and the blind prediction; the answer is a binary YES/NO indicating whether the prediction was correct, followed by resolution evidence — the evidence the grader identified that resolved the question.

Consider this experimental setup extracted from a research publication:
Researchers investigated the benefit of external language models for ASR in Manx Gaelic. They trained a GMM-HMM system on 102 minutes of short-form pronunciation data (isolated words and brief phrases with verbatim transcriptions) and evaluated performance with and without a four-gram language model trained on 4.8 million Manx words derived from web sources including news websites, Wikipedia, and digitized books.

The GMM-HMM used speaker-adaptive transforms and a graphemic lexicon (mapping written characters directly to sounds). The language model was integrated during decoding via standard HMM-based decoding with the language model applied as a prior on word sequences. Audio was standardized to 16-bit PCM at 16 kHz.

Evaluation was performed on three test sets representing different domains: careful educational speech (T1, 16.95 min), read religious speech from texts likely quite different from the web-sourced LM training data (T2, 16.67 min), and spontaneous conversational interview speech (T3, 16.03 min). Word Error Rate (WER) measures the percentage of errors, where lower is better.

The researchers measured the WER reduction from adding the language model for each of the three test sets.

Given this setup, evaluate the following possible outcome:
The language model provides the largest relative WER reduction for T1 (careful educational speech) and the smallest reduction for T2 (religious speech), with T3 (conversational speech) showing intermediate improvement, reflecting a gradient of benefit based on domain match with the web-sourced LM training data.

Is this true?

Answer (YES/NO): NO